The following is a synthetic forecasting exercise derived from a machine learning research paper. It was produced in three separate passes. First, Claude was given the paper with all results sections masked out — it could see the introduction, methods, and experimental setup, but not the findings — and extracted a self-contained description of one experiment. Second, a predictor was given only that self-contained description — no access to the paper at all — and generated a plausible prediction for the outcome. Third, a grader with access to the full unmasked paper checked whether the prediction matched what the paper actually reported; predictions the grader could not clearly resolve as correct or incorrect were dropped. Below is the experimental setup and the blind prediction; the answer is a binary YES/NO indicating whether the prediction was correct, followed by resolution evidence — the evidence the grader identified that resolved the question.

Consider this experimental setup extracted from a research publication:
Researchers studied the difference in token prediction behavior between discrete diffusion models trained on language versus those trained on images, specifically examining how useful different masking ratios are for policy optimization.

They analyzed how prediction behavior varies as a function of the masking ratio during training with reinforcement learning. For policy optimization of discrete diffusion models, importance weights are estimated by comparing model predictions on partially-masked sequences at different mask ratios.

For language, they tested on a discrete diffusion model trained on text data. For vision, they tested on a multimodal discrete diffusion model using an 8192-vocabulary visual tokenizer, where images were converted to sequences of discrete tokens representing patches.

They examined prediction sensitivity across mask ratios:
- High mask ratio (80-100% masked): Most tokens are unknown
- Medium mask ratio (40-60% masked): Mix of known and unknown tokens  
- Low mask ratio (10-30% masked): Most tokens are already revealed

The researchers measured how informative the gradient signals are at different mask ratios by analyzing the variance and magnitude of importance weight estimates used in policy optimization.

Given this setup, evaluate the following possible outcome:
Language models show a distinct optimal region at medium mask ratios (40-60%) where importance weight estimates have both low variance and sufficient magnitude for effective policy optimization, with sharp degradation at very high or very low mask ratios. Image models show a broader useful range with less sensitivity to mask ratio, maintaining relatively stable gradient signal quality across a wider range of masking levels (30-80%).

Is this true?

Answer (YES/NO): NO